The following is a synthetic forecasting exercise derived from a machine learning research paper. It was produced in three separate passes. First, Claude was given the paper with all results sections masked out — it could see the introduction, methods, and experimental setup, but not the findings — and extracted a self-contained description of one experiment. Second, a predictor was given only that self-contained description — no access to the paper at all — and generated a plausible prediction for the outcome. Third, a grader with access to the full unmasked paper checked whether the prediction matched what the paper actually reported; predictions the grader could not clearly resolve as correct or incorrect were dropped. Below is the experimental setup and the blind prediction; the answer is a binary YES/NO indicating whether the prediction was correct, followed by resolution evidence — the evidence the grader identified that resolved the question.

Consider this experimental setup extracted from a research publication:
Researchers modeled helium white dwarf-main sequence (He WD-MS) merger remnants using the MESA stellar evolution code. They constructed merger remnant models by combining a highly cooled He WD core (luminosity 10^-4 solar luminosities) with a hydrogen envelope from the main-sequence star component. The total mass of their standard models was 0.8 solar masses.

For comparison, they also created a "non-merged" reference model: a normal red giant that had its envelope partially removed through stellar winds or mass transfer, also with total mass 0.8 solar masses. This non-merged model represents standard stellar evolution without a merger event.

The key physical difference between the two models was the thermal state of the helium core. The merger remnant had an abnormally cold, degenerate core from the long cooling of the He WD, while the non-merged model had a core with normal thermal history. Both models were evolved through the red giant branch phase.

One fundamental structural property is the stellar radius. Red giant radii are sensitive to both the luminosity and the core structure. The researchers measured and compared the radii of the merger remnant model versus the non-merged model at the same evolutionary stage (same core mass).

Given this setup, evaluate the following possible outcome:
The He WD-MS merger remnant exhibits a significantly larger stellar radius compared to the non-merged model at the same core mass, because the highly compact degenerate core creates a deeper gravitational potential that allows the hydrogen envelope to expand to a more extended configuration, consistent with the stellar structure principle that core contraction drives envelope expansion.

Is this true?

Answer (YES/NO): YES